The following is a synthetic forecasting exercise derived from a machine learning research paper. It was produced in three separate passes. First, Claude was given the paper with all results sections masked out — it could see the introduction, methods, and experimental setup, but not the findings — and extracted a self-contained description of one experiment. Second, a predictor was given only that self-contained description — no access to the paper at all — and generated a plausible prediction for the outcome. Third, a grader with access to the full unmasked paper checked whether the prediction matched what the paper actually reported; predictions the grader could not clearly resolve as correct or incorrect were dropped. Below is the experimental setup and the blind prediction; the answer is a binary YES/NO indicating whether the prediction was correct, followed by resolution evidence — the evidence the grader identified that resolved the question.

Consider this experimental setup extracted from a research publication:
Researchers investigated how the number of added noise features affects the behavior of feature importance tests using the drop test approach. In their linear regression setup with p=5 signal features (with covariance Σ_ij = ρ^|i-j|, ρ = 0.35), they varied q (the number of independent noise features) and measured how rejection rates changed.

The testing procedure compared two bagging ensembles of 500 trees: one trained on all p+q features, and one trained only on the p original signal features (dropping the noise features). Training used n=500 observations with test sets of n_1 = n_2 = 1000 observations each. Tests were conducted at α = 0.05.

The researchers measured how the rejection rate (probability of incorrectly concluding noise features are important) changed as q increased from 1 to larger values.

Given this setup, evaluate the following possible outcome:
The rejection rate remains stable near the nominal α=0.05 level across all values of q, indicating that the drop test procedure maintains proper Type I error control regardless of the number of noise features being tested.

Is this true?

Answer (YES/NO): NO